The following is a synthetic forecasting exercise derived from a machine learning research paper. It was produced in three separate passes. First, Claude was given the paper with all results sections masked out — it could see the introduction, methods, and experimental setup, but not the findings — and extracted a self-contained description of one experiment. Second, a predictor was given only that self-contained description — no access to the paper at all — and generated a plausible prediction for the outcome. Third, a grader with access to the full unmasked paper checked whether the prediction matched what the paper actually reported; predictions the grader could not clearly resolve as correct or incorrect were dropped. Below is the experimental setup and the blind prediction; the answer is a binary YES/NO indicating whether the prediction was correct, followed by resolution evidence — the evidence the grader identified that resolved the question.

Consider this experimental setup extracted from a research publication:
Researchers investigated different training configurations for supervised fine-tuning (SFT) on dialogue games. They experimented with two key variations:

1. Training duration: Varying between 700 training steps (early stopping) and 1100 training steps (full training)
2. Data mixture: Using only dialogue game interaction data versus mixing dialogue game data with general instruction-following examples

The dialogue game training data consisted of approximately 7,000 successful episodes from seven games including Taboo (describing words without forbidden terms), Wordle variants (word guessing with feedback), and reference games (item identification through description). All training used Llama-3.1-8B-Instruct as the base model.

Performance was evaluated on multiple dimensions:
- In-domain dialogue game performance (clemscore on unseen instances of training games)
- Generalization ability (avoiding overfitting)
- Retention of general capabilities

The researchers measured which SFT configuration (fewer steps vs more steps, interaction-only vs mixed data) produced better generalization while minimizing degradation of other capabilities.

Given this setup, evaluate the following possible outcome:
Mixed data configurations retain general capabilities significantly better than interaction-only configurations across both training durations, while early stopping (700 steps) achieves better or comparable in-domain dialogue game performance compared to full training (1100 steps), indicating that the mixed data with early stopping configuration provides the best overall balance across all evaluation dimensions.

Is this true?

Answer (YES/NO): NO